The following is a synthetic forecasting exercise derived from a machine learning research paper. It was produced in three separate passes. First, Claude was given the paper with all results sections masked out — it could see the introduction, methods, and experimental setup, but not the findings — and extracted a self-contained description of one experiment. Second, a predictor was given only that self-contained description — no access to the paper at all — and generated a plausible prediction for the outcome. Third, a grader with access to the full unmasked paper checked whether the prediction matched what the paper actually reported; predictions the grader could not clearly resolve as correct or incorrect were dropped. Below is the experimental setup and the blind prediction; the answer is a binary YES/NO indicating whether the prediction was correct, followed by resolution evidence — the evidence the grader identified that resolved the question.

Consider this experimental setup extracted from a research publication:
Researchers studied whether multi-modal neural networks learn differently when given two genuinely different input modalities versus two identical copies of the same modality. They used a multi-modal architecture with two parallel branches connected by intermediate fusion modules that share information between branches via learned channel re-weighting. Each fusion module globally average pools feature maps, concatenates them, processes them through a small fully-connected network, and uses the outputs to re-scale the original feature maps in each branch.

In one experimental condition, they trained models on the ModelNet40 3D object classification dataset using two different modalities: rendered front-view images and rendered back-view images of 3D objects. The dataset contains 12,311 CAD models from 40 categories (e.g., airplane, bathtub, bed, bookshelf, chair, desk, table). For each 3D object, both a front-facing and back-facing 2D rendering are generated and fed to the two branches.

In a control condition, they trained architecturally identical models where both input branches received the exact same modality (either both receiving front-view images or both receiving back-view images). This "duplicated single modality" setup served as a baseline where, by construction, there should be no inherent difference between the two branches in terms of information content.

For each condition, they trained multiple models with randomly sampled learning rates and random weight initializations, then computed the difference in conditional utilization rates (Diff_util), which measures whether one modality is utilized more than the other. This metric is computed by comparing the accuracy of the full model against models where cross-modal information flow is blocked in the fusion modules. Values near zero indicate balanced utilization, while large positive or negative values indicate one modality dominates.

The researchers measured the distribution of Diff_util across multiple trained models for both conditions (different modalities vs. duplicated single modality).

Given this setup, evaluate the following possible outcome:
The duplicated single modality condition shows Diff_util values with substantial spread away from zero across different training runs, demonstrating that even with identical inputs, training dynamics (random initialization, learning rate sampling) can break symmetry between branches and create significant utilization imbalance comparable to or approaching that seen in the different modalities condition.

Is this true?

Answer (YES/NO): NO